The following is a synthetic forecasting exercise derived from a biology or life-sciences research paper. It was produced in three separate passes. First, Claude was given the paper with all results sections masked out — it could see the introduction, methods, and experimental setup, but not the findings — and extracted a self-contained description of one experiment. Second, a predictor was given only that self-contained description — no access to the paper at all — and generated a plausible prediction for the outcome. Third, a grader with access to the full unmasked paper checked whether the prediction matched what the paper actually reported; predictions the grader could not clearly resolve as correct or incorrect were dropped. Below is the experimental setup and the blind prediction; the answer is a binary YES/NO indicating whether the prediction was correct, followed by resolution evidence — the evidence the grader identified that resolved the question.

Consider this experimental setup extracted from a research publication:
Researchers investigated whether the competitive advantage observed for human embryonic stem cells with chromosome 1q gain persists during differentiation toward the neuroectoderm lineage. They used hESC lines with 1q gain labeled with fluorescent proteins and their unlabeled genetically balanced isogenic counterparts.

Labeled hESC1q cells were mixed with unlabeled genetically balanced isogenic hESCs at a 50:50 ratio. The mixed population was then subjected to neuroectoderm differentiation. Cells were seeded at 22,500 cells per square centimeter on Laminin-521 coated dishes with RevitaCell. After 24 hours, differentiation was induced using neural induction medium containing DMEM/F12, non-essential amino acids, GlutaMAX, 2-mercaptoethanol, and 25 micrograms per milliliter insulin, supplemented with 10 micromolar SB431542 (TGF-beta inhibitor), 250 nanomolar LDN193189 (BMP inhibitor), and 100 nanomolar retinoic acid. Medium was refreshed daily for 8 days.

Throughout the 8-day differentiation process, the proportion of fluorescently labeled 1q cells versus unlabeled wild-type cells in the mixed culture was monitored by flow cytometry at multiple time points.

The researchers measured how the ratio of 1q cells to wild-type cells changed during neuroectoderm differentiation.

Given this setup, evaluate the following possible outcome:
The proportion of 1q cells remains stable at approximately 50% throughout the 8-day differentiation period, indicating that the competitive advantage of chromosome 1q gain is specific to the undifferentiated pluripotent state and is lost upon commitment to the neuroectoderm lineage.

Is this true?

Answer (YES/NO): NO